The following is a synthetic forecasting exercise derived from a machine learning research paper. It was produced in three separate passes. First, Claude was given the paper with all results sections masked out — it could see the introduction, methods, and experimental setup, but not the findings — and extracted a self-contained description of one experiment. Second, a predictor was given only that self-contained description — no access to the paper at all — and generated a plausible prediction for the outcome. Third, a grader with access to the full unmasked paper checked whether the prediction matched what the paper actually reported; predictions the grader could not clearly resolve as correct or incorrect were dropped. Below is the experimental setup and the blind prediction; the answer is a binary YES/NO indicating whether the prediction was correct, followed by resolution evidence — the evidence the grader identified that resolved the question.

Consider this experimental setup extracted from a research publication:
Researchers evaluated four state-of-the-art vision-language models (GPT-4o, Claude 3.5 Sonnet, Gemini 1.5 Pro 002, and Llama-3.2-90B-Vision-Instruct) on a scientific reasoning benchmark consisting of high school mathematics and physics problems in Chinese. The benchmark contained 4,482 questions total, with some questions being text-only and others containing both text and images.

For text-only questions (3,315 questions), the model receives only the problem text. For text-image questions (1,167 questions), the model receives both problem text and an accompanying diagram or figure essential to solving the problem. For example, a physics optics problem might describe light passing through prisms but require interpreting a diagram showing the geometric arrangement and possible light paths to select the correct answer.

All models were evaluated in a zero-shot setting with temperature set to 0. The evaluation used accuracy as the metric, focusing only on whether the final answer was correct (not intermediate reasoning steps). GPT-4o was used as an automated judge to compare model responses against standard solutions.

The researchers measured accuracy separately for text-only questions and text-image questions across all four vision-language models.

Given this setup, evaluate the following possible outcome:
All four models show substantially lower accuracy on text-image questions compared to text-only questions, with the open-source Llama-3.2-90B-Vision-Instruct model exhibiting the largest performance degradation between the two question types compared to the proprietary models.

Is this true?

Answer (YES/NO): NO